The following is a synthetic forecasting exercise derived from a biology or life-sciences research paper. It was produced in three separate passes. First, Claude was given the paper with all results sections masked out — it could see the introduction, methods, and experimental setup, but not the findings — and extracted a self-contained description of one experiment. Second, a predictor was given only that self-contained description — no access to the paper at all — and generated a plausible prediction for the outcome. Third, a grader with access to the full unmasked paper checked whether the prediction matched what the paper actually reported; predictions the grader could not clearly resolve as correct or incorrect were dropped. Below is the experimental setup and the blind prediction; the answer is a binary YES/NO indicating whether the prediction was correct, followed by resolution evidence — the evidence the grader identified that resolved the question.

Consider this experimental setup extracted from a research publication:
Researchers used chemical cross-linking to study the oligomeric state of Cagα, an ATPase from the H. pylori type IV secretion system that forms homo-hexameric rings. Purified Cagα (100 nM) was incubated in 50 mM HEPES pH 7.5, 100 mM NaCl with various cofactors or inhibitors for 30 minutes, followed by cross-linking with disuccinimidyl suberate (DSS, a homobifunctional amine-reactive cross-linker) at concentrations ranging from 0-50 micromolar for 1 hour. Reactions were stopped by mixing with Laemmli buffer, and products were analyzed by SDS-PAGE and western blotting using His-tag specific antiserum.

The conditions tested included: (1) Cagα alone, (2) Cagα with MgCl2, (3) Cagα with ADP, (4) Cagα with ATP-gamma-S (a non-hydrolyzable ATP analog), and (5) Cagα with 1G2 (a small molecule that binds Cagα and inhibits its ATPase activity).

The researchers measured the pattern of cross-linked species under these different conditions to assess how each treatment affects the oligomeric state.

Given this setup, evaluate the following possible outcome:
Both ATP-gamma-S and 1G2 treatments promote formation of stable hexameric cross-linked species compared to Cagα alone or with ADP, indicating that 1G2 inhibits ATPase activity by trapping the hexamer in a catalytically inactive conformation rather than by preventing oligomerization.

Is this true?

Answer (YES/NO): NO